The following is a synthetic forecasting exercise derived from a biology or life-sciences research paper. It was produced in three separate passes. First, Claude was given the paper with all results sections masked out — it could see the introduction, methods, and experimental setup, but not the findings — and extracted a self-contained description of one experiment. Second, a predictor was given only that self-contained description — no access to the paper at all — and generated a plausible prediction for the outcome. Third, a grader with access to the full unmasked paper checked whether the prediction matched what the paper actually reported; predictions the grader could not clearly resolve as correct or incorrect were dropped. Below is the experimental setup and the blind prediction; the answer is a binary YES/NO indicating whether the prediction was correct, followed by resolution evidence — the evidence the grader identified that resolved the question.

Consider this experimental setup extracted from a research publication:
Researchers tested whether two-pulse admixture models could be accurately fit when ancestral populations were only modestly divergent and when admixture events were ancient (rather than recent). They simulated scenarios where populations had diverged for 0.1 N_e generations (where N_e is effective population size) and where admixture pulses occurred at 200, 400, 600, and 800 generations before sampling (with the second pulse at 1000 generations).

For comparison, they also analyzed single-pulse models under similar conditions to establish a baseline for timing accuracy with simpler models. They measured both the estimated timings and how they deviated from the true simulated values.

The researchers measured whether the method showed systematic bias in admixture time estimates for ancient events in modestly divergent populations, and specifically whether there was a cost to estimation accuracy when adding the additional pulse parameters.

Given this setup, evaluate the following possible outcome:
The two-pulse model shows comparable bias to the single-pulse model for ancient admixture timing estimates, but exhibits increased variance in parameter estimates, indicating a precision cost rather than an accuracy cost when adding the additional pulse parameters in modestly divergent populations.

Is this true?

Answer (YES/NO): NO